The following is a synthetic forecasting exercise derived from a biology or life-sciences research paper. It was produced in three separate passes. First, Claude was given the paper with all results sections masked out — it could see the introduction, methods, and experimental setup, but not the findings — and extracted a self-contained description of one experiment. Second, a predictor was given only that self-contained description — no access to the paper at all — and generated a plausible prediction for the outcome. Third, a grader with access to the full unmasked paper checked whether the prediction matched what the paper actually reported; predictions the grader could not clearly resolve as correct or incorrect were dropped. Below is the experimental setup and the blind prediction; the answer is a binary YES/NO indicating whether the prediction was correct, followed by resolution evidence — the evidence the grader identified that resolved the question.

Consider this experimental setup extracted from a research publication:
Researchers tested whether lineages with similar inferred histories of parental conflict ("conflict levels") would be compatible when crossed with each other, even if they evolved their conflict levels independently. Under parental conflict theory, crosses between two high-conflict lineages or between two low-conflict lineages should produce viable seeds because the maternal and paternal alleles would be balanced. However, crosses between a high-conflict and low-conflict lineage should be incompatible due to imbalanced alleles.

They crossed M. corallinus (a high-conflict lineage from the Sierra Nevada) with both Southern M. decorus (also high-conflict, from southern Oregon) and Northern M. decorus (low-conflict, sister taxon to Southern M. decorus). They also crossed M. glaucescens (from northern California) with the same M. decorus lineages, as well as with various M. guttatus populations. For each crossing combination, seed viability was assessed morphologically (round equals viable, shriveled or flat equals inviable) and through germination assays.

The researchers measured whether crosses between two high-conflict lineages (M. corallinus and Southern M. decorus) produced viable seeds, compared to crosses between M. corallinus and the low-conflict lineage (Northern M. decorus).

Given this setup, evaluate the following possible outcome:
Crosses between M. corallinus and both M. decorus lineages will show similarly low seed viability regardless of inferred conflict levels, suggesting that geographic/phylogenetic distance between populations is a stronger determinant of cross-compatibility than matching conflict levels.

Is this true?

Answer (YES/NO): NO